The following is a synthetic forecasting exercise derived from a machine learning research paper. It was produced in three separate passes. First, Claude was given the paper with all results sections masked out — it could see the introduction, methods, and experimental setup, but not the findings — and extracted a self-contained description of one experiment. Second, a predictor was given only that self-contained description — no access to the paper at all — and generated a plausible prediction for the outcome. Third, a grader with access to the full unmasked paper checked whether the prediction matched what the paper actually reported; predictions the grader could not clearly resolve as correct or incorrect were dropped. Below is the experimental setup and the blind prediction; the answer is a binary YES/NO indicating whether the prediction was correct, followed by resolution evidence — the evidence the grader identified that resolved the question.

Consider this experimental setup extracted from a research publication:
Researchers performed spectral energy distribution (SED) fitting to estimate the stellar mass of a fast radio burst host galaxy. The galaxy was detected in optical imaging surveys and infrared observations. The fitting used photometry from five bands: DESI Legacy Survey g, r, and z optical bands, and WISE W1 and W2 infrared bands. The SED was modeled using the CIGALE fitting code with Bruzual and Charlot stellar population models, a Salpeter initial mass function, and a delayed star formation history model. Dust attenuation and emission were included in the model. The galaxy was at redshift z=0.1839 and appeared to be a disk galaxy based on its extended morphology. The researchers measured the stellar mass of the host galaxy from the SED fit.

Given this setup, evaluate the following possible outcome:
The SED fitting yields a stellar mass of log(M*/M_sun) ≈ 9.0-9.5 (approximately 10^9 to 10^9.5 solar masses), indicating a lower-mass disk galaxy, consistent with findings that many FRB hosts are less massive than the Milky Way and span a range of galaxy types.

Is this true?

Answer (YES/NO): YES